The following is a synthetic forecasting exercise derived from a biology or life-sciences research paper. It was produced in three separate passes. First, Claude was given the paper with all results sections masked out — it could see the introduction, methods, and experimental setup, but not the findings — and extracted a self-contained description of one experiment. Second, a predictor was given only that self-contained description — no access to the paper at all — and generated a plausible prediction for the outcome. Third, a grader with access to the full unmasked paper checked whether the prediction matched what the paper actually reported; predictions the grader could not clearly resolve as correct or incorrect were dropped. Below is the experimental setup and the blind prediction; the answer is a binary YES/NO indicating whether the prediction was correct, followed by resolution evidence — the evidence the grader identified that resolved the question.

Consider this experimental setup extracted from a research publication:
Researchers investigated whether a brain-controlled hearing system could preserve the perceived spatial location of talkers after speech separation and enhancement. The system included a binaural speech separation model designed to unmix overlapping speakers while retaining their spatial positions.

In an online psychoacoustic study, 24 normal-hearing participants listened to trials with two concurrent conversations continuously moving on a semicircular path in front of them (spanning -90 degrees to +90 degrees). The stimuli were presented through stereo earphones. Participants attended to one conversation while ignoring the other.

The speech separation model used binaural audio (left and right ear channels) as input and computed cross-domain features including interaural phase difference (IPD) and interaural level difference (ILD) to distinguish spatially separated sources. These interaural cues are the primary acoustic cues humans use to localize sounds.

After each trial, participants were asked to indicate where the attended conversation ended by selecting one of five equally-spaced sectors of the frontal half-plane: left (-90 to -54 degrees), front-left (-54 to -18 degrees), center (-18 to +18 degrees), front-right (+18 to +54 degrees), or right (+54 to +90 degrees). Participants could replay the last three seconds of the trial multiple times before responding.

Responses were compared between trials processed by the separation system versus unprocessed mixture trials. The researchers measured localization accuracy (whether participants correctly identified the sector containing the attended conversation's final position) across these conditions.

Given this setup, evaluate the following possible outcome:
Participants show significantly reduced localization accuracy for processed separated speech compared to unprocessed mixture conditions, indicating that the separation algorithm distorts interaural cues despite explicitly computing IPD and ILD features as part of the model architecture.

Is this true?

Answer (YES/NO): NO